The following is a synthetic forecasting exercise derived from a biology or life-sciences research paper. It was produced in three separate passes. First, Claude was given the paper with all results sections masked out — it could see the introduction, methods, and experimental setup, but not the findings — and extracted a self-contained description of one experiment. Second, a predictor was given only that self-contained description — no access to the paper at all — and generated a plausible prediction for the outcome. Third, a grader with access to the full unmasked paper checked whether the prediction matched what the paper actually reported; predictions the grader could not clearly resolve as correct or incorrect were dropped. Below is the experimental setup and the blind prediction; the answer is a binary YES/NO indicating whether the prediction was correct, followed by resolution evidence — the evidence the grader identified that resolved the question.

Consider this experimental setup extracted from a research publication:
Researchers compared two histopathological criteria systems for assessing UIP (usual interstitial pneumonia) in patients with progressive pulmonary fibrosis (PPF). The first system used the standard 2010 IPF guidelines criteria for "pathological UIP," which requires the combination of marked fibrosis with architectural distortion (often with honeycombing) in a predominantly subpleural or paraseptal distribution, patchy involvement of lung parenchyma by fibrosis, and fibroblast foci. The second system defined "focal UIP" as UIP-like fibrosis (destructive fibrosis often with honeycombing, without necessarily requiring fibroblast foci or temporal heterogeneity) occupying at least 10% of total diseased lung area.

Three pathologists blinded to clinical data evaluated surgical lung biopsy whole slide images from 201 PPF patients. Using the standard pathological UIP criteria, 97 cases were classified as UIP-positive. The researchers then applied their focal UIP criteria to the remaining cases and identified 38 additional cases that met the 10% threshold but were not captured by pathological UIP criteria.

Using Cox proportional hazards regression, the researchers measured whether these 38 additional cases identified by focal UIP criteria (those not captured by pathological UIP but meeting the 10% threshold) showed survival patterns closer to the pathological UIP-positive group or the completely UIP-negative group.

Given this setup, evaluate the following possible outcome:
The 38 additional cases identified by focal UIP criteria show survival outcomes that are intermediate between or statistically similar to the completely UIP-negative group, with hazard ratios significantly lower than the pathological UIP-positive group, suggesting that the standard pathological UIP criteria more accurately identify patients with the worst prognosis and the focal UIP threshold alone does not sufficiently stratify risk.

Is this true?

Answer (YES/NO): NO